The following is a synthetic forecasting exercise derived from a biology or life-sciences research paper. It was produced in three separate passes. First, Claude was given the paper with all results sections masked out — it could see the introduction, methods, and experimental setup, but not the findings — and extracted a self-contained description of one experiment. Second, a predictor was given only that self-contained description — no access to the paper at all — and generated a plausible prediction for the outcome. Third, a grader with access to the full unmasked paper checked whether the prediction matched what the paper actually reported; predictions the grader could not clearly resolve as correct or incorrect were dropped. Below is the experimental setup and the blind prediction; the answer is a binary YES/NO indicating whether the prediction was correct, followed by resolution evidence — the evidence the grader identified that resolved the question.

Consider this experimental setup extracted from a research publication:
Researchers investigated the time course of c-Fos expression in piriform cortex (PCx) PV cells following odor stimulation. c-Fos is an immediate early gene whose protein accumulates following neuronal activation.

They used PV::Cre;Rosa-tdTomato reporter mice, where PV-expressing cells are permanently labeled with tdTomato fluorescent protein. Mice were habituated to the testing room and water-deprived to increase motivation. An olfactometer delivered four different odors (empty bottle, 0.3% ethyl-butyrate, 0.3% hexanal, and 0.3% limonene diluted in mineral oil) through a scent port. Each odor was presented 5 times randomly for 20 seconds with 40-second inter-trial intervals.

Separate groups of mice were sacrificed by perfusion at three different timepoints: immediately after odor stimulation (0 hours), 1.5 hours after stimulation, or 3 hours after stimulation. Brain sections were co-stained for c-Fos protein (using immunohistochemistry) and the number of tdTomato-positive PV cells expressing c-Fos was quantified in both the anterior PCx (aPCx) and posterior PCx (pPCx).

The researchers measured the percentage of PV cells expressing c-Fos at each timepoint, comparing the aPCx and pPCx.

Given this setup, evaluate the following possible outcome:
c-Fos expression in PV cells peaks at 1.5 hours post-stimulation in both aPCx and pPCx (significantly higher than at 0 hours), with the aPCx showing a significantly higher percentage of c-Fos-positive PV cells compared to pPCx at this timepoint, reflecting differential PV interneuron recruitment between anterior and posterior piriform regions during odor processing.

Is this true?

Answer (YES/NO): NO